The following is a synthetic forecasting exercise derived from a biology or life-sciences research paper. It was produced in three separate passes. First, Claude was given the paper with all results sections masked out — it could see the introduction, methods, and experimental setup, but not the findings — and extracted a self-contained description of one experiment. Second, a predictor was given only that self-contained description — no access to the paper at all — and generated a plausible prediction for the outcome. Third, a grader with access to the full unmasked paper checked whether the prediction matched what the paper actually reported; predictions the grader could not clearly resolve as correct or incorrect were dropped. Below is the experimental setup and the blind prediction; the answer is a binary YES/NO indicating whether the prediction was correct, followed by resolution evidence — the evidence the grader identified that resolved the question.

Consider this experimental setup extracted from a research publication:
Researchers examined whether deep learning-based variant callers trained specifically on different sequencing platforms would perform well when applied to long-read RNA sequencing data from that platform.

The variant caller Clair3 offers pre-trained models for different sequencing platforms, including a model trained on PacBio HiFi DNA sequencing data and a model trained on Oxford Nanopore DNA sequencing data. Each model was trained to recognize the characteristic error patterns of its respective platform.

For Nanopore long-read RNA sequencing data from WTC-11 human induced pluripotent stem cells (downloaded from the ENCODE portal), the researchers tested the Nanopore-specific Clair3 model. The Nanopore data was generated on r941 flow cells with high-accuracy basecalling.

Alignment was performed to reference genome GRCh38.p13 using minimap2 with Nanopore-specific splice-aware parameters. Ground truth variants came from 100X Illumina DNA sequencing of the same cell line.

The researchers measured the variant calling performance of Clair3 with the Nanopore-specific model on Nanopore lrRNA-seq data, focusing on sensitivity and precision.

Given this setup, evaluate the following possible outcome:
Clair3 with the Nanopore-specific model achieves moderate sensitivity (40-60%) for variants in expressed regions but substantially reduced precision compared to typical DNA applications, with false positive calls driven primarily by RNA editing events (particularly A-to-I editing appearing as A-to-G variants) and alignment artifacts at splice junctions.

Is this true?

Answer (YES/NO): NO